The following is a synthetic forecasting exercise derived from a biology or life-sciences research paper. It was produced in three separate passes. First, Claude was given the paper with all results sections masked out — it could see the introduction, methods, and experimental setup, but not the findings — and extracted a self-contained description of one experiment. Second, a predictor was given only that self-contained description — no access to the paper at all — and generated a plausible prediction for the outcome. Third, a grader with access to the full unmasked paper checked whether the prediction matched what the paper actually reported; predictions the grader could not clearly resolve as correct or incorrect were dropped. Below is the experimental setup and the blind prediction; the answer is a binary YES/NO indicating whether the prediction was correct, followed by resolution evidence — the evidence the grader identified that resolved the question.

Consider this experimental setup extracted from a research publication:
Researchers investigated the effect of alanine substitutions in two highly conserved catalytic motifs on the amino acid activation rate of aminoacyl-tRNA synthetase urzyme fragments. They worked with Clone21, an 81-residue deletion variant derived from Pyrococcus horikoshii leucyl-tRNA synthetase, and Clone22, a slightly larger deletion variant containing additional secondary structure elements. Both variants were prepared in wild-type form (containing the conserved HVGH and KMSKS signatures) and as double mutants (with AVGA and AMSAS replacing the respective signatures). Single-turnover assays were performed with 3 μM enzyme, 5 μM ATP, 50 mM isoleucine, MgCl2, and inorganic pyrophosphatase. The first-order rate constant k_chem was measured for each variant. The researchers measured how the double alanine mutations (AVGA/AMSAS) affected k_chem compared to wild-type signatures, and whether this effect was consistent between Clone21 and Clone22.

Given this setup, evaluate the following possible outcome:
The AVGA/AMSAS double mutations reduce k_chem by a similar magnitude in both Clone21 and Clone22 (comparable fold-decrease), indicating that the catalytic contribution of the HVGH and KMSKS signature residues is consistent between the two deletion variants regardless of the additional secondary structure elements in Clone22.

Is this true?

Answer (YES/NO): NO